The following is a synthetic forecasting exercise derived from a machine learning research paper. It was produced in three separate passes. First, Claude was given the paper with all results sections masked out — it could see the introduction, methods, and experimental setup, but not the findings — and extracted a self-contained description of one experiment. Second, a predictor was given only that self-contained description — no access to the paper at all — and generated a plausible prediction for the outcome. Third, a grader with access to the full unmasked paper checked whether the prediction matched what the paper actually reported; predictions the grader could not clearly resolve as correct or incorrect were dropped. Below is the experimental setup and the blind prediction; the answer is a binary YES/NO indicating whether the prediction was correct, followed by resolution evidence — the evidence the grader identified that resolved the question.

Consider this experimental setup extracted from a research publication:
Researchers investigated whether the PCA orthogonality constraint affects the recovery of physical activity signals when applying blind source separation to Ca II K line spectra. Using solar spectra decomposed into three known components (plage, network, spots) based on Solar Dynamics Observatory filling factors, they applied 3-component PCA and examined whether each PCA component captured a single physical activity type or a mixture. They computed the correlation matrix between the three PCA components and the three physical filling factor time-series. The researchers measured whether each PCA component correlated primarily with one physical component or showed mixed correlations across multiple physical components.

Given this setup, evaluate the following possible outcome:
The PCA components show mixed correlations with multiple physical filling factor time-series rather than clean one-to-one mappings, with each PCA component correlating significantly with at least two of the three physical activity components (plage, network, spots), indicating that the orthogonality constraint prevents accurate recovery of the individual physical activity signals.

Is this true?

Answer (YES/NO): NO